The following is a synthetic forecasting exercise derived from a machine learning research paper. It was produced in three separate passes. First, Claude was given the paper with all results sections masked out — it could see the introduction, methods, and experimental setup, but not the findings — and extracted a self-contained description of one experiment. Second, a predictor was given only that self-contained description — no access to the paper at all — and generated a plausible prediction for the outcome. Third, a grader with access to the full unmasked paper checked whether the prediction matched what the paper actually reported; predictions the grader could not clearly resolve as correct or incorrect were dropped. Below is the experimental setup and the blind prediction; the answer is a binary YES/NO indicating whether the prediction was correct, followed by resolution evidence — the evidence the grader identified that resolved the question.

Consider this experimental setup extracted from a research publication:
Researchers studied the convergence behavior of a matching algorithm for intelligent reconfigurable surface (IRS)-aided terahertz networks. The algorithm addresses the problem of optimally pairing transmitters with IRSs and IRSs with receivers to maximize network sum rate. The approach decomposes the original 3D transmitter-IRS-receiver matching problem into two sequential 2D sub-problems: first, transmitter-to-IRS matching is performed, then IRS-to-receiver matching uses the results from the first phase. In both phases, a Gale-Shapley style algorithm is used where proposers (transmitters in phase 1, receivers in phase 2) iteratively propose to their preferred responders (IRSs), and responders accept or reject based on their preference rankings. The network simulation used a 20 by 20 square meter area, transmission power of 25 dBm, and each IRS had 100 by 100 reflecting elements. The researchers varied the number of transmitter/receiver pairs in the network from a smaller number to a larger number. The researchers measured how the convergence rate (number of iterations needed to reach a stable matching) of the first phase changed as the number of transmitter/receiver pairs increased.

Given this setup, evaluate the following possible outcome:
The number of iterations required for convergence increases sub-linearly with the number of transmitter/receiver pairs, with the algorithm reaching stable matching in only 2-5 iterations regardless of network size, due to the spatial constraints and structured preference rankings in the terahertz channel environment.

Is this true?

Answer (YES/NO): NO